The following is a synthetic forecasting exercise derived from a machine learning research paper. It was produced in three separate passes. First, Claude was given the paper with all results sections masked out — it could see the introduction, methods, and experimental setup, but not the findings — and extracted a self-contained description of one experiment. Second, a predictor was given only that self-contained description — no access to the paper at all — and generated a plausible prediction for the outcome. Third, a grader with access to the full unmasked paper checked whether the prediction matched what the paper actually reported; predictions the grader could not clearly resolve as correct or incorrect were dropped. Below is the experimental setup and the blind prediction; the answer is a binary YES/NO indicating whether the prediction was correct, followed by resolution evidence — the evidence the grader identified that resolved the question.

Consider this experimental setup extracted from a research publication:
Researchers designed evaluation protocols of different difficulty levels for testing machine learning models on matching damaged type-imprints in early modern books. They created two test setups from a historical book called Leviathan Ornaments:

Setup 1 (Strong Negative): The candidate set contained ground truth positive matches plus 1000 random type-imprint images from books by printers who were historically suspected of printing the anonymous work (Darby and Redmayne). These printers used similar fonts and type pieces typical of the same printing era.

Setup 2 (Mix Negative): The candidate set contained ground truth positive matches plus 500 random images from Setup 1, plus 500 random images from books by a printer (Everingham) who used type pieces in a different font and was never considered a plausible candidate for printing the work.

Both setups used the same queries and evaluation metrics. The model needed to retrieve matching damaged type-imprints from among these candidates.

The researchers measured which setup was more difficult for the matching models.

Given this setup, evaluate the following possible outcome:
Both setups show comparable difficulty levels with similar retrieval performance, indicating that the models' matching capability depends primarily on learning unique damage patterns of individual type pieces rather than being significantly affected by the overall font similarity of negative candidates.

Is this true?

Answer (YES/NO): YES